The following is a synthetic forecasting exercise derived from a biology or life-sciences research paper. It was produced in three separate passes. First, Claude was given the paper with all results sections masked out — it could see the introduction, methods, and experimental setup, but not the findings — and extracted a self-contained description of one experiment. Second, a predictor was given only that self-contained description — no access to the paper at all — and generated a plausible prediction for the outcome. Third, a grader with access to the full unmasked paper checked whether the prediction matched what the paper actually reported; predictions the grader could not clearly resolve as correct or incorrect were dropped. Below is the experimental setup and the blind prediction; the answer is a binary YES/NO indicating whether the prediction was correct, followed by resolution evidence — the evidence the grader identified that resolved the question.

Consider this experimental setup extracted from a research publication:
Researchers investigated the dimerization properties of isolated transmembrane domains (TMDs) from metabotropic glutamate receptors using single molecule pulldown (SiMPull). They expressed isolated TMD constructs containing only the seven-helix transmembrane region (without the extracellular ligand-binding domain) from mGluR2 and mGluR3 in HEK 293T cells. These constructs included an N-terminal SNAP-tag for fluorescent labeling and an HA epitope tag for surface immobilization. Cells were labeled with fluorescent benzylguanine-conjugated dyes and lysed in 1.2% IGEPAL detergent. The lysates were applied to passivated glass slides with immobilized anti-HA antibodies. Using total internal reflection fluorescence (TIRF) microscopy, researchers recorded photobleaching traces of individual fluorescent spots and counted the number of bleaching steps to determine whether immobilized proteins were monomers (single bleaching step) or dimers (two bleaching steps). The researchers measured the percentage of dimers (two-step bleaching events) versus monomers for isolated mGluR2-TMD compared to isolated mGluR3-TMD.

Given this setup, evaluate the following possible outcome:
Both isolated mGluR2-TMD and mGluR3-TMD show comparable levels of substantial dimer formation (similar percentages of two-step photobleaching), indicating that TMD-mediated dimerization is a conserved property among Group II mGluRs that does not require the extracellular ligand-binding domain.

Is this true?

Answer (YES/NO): NO